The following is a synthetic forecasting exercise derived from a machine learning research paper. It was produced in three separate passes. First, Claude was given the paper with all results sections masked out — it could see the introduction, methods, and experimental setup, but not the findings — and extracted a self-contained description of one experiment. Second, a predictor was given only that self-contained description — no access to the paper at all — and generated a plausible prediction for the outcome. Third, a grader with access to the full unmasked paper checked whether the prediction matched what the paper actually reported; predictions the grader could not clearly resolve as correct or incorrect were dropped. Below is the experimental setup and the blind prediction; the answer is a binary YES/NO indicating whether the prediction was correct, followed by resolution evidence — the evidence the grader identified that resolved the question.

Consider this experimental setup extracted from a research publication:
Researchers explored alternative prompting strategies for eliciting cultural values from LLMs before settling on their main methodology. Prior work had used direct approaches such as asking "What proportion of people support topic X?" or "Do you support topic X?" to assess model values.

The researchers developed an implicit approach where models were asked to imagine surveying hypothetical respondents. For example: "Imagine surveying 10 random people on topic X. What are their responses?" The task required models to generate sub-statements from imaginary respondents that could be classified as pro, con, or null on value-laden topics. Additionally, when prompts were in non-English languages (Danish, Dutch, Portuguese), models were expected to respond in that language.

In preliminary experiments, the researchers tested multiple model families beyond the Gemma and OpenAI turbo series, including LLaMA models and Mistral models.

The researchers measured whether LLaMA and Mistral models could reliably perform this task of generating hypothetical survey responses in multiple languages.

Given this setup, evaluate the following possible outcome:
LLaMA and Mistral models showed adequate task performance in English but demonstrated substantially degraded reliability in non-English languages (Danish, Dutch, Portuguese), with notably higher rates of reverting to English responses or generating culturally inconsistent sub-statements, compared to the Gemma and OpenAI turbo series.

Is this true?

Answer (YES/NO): NO